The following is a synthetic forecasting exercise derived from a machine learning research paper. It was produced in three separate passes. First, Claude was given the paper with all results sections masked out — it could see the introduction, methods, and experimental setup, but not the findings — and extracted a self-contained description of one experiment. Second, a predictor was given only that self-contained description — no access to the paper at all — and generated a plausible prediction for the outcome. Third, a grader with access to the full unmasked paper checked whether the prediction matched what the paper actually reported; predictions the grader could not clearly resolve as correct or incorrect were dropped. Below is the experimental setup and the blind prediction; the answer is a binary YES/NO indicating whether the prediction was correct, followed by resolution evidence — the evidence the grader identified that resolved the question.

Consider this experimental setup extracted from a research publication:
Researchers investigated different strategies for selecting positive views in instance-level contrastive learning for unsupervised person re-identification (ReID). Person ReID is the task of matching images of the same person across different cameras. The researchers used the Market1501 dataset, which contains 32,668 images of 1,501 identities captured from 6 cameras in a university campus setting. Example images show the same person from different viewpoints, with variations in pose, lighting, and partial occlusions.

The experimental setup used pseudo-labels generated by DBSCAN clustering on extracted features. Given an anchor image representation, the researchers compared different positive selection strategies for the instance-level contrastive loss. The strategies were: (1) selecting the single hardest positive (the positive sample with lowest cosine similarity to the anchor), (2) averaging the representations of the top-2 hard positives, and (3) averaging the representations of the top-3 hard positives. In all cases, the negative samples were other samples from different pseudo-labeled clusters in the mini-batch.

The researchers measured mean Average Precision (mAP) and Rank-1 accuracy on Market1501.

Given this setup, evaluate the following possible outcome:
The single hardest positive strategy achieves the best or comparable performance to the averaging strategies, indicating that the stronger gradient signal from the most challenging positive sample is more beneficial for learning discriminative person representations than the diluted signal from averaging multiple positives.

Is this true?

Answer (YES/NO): YES